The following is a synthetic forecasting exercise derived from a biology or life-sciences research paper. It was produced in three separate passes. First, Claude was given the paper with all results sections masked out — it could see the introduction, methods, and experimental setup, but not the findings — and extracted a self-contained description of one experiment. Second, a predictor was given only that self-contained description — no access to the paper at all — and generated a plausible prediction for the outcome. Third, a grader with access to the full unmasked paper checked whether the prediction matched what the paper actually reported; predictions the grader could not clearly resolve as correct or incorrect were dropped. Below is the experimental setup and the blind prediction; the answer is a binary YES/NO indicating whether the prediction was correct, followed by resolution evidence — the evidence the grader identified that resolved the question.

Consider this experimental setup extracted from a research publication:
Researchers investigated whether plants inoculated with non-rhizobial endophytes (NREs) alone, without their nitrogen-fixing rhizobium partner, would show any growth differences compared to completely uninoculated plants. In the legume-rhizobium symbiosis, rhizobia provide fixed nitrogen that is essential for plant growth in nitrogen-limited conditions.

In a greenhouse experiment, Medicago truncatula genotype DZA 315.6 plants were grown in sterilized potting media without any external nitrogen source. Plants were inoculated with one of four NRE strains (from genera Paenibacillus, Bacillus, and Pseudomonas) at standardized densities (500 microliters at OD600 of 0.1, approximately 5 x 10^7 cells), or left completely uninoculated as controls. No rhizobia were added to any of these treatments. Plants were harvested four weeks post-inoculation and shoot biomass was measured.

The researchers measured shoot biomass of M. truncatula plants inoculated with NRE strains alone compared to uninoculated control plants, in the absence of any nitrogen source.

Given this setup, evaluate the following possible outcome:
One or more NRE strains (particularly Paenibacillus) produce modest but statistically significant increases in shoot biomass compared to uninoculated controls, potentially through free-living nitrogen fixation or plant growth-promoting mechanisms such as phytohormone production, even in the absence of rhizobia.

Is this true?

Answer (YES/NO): NO